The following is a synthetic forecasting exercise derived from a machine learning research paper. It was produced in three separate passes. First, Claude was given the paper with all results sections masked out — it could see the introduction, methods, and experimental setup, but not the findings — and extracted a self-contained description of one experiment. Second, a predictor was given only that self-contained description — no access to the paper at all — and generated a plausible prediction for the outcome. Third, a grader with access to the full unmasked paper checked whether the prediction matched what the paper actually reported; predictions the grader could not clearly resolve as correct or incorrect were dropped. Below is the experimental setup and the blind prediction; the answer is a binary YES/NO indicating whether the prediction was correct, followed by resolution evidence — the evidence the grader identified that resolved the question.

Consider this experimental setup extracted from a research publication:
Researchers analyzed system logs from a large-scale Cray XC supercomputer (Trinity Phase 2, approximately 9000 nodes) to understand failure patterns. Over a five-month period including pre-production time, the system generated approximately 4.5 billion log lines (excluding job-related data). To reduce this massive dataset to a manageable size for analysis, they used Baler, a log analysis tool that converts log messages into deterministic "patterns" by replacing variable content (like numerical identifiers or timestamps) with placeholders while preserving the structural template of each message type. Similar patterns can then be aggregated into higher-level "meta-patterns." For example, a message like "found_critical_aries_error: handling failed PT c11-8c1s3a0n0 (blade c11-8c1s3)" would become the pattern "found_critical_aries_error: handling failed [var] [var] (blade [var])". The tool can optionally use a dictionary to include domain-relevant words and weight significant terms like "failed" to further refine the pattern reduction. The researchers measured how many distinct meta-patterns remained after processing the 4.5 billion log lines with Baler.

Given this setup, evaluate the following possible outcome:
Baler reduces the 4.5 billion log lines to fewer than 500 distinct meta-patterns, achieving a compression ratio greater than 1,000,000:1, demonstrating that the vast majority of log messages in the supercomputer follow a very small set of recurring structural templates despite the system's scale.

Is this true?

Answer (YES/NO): NO